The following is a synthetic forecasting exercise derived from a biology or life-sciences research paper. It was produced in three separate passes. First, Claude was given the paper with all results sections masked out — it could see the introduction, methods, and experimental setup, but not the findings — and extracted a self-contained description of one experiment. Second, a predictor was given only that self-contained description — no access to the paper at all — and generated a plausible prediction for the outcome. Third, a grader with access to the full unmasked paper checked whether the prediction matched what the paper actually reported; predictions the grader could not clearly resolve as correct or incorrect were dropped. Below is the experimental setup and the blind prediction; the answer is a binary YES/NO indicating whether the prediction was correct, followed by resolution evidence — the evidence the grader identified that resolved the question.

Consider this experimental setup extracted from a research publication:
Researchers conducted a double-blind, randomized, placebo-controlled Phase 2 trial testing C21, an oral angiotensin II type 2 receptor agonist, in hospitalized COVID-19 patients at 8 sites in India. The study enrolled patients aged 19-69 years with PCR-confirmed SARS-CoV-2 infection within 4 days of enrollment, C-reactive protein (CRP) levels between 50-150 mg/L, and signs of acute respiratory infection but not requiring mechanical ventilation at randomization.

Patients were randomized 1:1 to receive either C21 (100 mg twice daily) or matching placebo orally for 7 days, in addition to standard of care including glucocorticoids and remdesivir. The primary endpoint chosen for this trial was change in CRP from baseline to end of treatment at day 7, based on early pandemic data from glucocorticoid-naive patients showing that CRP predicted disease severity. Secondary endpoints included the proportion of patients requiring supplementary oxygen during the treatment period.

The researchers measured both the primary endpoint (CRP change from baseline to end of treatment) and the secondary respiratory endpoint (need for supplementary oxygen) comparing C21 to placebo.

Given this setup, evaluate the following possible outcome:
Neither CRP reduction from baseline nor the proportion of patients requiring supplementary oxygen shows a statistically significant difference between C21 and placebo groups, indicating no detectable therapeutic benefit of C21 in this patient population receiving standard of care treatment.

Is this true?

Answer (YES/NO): NO